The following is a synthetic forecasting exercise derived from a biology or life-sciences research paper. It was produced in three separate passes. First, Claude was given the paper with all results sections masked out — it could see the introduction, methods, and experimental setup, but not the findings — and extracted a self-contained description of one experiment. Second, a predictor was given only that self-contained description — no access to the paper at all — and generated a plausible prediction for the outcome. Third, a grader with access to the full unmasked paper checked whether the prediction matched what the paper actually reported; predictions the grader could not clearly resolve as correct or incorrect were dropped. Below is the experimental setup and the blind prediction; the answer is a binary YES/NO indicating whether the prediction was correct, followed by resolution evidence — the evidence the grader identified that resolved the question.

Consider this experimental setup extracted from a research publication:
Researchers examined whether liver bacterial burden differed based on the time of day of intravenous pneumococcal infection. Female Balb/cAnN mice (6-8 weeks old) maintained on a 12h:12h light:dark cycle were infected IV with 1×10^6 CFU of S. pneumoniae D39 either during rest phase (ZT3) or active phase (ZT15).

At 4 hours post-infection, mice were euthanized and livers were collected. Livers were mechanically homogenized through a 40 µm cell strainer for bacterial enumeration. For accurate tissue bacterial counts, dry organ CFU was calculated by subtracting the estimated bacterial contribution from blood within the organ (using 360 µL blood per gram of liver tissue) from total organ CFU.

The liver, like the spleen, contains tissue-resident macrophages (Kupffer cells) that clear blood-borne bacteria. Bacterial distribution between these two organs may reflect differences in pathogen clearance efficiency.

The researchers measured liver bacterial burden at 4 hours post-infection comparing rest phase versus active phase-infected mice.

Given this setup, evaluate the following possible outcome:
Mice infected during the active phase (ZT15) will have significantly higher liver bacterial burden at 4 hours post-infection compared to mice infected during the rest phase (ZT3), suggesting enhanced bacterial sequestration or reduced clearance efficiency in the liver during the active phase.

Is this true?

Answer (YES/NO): NO